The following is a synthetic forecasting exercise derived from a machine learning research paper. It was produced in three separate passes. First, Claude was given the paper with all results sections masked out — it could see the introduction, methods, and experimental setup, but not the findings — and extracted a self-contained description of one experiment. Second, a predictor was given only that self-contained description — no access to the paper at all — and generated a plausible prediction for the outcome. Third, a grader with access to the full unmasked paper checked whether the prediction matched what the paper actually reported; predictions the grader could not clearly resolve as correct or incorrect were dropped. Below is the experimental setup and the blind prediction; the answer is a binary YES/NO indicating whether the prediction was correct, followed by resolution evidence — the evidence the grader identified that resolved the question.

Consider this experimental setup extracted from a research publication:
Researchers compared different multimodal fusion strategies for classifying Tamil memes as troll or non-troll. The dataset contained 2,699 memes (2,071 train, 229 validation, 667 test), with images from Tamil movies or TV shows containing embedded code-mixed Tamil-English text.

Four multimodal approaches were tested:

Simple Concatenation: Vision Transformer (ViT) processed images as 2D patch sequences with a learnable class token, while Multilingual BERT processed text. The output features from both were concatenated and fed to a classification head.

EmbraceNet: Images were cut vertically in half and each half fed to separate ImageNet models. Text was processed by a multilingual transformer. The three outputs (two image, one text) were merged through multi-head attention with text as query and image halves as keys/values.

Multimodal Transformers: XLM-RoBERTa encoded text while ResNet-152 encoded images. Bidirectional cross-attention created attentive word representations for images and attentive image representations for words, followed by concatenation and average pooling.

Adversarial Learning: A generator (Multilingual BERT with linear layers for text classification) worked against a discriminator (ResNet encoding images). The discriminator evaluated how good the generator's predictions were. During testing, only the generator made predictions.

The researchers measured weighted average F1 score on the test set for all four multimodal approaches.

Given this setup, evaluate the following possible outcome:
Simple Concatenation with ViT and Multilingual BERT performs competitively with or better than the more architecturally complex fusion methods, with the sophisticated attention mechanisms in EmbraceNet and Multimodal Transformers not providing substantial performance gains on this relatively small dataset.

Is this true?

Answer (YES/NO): NO